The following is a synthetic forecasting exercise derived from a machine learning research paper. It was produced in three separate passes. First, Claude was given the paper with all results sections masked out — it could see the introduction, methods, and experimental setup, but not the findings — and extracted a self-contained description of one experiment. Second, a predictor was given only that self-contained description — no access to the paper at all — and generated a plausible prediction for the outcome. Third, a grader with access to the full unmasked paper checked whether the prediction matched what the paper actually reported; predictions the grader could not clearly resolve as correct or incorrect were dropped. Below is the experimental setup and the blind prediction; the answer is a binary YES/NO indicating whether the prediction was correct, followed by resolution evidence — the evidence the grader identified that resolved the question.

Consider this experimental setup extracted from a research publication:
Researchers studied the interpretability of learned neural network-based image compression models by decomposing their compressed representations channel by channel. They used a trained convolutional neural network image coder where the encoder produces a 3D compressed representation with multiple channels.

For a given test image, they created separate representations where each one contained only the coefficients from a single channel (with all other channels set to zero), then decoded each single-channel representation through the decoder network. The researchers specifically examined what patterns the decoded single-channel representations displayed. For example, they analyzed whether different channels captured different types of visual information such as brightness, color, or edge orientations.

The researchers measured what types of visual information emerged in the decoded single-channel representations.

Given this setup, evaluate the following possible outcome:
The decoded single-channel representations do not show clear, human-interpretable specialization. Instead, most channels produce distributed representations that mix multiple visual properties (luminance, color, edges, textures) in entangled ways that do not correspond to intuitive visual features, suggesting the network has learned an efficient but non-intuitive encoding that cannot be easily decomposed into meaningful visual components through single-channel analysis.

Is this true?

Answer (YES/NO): NO